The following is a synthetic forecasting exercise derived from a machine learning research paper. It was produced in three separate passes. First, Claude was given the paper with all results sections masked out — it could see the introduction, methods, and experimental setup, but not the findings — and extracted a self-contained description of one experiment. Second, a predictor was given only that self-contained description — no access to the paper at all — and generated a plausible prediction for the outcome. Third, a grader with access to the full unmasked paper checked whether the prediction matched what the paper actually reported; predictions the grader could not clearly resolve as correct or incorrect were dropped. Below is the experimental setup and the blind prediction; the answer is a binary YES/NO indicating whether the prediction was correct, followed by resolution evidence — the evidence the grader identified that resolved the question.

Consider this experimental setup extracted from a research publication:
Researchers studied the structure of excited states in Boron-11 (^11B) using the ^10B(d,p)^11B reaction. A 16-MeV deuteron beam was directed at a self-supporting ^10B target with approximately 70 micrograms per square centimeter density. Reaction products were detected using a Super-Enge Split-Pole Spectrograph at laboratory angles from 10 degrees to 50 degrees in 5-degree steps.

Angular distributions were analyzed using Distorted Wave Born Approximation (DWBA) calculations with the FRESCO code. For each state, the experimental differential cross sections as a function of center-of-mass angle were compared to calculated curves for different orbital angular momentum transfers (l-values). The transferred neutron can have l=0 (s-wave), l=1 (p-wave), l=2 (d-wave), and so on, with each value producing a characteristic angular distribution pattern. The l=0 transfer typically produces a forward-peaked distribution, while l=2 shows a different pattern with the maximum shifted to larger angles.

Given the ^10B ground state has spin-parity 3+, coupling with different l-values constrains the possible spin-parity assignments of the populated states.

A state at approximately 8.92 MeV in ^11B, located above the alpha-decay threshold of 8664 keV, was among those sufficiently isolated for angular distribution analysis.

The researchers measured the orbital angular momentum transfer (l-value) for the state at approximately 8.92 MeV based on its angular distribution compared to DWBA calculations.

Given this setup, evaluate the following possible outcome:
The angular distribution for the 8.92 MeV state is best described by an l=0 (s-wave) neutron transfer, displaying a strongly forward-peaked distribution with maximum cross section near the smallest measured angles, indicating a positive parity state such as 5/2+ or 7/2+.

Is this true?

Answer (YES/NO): NO